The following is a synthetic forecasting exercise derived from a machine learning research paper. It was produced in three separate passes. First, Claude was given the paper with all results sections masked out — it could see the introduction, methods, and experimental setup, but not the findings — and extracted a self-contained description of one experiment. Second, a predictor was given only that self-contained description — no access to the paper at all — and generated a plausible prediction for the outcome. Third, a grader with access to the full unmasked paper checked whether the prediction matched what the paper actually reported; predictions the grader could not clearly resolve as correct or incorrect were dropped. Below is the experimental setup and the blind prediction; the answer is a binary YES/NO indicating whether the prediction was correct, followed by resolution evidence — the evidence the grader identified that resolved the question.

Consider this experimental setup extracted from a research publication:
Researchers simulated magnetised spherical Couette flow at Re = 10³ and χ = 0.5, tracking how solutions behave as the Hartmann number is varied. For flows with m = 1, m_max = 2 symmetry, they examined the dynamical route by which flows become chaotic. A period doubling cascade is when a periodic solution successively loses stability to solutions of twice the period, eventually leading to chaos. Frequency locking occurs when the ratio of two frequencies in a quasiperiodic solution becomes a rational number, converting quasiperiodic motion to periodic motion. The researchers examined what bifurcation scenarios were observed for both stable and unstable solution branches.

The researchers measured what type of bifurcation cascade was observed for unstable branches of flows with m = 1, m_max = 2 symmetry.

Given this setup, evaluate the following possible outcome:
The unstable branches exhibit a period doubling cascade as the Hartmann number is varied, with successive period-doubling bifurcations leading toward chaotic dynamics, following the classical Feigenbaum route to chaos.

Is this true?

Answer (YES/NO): YES